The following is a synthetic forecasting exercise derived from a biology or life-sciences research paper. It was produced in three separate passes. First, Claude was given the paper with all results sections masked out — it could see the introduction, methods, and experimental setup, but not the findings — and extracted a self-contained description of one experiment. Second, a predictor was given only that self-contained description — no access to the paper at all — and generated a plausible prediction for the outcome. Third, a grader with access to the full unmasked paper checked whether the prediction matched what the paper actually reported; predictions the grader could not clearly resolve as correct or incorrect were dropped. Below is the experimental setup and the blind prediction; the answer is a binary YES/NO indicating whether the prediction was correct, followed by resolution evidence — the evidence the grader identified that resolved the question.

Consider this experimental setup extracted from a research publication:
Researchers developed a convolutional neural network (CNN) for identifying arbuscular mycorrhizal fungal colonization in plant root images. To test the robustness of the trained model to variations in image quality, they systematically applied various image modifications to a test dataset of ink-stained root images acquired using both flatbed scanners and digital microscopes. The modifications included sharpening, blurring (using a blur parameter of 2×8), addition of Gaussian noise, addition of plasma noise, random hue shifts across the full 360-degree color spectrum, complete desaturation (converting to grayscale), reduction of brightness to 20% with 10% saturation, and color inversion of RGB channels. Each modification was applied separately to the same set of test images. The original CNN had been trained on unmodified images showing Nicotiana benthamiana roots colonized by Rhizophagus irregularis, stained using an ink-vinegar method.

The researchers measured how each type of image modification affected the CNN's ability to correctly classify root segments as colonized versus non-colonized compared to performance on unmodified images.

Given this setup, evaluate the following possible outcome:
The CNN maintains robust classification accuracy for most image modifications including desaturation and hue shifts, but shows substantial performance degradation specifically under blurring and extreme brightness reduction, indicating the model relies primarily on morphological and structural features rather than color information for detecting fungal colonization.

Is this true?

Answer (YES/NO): NO